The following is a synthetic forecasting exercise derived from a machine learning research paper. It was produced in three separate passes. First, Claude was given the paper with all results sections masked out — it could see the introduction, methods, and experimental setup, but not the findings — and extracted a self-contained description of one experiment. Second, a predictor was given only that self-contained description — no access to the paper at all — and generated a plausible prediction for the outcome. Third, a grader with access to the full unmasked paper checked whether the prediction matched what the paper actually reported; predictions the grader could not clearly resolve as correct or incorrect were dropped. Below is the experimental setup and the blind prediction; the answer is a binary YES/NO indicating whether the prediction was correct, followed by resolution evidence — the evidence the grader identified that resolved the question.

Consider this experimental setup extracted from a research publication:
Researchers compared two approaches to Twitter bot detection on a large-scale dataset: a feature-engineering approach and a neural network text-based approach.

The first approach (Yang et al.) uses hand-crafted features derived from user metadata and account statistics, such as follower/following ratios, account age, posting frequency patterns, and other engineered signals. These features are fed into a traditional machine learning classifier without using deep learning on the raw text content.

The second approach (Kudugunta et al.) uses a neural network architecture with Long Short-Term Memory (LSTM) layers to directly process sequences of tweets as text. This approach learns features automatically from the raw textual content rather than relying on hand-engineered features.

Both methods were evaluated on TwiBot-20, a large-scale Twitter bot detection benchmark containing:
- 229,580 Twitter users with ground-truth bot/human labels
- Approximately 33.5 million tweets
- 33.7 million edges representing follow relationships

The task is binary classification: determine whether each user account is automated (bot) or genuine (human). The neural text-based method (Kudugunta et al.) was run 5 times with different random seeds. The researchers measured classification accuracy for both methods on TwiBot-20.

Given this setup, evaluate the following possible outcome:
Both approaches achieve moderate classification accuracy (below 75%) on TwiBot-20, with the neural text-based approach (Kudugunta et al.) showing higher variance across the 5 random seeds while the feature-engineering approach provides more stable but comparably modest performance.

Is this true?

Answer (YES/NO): NO